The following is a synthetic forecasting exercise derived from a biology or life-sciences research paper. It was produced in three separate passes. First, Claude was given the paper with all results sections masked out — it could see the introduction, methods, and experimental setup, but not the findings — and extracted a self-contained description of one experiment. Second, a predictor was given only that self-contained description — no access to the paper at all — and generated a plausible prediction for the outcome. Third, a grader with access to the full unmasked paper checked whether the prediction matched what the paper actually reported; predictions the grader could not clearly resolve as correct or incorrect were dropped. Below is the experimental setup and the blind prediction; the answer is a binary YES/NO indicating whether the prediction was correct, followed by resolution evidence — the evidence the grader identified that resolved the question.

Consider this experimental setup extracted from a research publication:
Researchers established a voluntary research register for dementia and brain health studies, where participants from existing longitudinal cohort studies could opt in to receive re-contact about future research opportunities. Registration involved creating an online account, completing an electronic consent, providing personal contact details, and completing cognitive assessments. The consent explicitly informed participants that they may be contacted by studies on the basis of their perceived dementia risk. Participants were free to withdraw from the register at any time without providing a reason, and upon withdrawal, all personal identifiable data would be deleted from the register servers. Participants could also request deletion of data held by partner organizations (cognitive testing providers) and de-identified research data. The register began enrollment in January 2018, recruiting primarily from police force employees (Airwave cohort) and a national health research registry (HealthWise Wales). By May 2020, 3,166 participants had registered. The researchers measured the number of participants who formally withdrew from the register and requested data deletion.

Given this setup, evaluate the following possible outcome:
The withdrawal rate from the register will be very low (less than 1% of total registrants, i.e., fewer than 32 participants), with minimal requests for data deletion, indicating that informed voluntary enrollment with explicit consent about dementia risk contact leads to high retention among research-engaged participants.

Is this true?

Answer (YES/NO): NO